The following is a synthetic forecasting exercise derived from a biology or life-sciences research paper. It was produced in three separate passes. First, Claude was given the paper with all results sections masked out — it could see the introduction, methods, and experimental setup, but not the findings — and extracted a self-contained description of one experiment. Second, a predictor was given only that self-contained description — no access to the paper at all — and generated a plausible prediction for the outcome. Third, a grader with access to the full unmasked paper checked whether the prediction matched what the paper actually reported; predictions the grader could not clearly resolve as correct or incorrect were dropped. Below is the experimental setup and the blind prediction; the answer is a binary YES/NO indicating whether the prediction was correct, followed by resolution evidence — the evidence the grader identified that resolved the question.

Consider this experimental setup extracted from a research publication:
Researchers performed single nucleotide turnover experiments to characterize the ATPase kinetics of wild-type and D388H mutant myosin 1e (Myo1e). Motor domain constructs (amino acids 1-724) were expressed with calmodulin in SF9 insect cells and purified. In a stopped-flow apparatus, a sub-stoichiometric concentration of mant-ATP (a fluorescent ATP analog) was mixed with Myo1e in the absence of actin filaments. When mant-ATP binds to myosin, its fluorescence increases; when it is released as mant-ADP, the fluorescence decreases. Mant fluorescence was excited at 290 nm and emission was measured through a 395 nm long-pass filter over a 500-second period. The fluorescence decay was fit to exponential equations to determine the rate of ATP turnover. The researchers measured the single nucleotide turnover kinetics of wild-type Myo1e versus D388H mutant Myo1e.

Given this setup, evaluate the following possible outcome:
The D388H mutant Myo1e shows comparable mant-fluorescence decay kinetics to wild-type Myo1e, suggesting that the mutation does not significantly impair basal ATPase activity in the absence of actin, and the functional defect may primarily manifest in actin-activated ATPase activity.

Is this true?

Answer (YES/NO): NO